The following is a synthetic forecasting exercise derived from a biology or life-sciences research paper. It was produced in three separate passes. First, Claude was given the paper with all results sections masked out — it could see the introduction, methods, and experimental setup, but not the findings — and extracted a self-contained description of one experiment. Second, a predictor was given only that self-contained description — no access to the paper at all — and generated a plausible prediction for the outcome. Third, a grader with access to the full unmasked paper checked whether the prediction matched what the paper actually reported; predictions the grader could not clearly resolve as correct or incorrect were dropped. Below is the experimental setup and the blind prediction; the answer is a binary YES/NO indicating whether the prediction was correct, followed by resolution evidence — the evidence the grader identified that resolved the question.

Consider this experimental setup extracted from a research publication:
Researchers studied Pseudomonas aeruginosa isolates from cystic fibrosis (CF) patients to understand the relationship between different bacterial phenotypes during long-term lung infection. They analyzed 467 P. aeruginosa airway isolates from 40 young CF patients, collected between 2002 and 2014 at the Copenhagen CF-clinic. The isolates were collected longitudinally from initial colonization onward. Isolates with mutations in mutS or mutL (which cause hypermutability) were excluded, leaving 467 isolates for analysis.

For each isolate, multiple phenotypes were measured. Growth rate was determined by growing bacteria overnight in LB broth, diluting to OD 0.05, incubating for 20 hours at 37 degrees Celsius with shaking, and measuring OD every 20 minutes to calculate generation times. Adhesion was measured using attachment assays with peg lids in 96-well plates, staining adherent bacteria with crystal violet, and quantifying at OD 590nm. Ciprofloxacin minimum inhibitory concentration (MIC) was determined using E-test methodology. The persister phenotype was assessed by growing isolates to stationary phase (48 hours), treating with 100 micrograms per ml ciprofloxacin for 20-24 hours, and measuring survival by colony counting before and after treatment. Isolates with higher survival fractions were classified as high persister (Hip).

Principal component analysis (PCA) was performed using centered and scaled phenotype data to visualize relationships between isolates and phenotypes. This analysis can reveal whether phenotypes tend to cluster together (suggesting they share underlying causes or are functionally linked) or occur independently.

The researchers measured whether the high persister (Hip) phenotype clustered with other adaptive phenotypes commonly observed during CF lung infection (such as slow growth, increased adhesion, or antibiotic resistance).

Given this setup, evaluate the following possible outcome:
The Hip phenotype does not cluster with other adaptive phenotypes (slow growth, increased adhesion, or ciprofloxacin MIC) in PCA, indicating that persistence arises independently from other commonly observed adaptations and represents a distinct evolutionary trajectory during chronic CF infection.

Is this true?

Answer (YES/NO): YES